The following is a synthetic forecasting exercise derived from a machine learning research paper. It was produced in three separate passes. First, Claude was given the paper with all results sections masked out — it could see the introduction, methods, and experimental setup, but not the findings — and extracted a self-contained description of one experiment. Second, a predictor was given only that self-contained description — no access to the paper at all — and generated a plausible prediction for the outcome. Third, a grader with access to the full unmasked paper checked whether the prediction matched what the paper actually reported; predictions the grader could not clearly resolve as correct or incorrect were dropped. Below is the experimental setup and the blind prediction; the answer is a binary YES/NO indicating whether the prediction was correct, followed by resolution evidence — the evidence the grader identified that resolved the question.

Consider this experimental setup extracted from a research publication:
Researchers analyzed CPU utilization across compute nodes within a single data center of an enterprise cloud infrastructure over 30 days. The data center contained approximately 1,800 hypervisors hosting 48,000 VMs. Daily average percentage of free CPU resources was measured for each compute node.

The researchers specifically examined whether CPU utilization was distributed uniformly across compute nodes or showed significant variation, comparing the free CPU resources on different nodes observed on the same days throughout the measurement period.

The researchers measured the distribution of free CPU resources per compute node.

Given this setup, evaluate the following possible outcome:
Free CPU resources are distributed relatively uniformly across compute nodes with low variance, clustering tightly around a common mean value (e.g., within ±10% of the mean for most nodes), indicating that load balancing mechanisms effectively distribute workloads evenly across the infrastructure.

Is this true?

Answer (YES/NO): NO